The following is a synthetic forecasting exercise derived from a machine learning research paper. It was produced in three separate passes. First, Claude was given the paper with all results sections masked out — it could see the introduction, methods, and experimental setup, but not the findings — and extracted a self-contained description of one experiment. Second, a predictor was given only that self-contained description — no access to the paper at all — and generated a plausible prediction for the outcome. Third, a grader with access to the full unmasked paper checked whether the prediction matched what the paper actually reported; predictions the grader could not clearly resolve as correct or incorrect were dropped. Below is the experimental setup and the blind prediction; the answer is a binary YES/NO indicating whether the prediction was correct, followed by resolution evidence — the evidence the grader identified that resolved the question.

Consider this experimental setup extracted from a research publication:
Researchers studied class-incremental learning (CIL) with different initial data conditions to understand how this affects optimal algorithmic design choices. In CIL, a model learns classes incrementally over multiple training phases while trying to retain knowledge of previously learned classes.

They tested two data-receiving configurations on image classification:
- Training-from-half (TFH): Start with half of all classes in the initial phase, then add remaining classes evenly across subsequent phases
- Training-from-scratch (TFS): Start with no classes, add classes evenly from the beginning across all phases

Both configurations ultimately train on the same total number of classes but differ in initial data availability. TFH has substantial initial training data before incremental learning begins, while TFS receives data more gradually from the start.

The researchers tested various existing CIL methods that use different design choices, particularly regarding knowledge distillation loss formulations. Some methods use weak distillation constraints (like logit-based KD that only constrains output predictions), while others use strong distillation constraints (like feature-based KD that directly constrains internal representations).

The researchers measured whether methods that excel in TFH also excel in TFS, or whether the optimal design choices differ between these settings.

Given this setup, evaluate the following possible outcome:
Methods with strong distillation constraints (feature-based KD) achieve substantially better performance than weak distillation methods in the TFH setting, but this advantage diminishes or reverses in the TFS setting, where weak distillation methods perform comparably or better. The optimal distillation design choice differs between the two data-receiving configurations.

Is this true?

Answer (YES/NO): YES